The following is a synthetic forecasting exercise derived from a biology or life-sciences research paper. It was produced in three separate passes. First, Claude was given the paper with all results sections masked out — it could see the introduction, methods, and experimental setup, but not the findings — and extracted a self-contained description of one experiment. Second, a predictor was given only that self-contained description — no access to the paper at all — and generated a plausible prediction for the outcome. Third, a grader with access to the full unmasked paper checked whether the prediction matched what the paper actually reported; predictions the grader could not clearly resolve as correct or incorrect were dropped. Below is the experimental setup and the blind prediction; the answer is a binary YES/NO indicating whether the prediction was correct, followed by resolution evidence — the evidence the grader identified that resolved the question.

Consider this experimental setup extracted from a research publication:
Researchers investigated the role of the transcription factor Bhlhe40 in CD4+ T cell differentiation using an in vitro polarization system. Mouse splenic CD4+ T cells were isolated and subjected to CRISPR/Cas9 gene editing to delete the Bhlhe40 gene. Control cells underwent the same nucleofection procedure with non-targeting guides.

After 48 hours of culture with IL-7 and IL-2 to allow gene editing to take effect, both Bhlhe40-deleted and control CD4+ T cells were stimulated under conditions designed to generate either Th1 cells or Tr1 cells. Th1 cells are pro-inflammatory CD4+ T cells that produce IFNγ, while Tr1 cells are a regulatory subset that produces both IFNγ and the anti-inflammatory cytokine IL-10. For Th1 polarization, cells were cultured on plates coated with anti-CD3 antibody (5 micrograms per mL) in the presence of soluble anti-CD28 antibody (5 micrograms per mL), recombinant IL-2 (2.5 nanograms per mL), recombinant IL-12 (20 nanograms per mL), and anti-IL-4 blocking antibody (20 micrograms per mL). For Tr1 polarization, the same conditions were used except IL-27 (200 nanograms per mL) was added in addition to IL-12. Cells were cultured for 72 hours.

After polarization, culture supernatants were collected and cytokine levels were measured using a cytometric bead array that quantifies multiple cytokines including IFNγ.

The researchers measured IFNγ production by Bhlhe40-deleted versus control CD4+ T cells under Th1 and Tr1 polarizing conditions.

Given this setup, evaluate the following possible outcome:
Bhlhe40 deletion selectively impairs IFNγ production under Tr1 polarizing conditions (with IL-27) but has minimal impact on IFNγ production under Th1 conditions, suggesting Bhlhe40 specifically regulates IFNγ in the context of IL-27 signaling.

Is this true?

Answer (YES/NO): NO